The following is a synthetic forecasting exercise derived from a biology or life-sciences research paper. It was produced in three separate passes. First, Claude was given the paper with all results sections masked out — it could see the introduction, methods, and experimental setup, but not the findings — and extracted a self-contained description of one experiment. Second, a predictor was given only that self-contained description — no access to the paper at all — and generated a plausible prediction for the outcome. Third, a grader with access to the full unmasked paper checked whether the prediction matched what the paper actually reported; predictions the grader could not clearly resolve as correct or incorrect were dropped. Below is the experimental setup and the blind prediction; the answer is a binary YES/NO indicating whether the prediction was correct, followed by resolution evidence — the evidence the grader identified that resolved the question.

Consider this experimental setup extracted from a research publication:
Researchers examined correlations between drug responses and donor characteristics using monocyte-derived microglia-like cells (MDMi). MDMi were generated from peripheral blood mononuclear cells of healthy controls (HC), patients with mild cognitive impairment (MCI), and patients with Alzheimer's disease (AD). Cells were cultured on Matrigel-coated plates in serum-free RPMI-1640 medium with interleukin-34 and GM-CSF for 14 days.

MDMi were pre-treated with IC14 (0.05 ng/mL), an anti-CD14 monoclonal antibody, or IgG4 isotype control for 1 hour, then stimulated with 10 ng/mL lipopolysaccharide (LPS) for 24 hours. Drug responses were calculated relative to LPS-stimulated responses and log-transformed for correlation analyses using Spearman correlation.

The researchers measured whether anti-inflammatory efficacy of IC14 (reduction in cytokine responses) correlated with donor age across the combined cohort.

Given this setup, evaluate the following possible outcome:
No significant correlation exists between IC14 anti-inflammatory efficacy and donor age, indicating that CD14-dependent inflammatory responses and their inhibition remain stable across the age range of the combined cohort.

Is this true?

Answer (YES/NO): YES